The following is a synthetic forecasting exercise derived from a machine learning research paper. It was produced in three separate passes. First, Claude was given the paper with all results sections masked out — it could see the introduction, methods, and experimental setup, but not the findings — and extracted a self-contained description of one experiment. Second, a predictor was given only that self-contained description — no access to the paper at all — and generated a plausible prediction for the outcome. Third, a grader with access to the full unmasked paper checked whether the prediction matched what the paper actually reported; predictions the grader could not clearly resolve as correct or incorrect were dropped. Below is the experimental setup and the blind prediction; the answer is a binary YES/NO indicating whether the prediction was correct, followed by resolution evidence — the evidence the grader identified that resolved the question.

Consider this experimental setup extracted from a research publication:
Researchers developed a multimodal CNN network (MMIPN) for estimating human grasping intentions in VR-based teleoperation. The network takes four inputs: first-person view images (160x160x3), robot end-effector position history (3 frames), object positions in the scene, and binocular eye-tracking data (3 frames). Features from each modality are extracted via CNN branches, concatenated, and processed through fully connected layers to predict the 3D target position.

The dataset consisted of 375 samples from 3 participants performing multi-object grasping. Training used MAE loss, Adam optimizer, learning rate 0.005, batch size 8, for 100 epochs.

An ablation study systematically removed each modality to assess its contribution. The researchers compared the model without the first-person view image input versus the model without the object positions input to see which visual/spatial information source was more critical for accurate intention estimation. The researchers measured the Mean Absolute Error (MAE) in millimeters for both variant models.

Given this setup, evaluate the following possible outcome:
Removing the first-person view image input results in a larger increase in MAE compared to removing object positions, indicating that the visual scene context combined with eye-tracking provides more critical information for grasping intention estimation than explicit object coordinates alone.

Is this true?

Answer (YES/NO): NO